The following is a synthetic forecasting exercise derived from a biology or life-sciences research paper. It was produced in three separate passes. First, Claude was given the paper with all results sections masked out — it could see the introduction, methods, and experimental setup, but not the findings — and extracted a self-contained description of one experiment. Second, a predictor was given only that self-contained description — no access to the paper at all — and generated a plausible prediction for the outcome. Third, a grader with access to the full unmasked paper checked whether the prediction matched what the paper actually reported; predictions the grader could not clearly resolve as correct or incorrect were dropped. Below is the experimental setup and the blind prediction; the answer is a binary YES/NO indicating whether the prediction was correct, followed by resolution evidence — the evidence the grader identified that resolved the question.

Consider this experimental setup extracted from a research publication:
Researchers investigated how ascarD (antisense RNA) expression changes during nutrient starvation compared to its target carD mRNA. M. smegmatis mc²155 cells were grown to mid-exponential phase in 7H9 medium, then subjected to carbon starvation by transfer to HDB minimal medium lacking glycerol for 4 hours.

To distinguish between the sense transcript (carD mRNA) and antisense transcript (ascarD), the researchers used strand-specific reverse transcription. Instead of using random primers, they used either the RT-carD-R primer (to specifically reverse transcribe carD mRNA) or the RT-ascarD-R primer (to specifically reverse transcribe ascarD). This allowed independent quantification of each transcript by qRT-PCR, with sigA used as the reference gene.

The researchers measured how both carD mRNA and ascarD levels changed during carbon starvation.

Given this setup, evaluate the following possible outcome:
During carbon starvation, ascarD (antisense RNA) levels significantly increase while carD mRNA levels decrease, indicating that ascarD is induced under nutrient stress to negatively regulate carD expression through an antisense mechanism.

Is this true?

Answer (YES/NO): NO